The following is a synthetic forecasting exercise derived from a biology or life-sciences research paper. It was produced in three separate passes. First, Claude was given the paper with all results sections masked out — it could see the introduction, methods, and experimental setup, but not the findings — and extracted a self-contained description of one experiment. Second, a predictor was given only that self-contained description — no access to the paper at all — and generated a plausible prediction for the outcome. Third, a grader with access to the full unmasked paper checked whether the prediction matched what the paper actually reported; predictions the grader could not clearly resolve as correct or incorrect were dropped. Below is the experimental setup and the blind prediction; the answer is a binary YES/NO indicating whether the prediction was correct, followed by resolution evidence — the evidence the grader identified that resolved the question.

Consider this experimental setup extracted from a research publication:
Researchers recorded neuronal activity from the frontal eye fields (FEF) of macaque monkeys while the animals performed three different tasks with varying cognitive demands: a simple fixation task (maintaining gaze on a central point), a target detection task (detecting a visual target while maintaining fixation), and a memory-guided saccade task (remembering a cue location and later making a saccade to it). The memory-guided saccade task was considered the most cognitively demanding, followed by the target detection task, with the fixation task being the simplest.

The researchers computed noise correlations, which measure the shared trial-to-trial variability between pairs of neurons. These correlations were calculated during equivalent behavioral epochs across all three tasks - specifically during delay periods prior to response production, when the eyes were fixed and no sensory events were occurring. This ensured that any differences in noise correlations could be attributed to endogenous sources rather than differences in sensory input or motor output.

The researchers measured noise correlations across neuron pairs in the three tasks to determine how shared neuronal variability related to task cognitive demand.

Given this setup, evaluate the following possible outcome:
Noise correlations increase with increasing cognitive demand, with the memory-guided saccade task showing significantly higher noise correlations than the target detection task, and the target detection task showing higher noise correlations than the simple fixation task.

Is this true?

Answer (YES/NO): NO